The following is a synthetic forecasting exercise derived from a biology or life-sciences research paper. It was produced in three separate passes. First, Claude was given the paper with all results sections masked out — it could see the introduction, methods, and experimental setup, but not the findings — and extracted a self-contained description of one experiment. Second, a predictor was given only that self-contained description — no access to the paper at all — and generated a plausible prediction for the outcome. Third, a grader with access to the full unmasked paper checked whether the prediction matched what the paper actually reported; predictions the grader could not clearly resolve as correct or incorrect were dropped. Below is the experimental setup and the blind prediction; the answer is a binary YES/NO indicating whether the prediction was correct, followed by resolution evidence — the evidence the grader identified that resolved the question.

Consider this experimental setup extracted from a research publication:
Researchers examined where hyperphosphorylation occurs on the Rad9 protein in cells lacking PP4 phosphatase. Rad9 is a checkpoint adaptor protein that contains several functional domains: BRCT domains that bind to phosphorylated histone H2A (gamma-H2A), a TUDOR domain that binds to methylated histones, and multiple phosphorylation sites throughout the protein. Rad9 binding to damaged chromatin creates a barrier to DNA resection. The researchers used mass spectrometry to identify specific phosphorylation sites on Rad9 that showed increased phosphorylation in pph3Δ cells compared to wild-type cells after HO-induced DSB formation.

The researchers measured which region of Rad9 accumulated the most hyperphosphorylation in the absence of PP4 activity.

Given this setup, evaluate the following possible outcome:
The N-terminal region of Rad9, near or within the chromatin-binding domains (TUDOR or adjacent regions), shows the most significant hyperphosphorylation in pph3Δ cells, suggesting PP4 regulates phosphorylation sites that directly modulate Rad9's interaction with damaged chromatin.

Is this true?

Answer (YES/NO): NO